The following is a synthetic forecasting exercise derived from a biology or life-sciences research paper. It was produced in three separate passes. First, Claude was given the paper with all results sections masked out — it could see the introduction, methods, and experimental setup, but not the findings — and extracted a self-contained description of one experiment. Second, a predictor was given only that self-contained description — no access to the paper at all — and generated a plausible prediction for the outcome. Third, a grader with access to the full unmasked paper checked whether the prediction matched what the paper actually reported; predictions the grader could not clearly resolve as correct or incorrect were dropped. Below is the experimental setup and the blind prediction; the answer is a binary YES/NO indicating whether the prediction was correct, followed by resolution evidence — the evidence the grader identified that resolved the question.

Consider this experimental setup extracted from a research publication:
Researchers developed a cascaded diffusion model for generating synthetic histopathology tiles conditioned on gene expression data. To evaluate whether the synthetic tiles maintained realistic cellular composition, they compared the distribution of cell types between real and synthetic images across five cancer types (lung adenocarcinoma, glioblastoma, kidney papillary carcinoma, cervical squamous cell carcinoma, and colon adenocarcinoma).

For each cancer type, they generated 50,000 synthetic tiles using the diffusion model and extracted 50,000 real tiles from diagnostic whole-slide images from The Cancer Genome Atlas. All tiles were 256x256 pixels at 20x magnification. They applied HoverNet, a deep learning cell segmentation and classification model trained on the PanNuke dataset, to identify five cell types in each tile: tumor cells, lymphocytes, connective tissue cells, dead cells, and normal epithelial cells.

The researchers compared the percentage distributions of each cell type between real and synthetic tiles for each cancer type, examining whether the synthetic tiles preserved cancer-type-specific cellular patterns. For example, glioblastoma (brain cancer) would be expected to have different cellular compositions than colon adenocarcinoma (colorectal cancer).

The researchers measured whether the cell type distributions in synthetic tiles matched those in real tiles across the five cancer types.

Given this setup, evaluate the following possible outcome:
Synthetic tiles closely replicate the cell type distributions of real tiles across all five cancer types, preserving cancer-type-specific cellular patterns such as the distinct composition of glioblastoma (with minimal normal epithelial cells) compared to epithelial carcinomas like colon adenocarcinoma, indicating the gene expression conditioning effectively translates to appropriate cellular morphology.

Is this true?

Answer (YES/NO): YES